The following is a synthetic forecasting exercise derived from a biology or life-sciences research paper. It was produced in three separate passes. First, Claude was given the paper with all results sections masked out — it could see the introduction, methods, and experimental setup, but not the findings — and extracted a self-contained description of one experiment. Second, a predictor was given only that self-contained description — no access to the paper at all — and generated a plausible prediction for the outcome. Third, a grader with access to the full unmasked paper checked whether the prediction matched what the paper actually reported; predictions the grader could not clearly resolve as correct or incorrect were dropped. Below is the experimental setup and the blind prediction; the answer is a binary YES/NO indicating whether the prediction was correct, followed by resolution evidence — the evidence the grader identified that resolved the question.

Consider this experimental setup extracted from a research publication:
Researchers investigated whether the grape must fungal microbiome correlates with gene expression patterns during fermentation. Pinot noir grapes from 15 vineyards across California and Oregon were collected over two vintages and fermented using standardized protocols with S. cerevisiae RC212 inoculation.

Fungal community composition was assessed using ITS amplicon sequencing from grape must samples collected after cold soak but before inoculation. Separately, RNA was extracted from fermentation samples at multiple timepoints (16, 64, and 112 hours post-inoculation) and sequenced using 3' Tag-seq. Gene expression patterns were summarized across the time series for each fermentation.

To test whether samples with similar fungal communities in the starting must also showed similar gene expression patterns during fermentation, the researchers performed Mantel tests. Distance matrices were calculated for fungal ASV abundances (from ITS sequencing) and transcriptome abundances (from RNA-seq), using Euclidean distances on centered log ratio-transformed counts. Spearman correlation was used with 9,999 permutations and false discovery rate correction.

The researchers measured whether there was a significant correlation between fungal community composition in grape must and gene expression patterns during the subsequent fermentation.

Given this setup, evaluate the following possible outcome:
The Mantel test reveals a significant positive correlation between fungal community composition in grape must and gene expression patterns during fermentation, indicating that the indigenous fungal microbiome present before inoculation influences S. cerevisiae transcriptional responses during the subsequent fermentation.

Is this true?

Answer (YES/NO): NO